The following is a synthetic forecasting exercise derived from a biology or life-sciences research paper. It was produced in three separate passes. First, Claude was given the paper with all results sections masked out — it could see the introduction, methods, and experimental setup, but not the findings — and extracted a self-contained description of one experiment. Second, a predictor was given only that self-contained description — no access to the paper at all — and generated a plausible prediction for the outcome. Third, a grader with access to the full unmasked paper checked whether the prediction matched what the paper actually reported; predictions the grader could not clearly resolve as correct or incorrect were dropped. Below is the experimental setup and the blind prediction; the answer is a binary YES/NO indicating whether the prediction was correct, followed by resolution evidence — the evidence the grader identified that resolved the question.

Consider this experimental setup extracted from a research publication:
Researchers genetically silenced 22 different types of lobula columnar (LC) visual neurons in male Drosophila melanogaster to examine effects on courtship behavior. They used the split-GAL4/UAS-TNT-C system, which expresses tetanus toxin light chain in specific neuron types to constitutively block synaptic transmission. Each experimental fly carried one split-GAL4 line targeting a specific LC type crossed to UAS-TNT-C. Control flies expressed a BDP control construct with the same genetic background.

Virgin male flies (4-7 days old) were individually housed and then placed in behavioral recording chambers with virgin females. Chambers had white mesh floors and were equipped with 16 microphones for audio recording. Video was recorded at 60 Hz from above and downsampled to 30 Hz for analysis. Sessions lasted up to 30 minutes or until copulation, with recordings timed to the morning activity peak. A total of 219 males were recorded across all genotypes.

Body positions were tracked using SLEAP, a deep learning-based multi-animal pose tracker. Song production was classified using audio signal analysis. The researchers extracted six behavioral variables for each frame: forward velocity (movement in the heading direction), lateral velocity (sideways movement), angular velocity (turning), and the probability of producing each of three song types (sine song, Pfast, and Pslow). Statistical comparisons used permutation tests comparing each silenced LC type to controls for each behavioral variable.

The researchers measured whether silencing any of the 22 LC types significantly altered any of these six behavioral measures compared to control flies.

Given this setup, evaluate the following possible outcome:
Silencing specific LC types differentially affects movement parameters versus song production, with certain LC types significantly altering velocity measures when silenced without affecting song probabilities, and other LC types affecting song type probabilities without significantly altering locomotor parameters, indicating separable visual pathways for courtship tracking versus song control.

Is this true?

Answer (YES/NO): NO